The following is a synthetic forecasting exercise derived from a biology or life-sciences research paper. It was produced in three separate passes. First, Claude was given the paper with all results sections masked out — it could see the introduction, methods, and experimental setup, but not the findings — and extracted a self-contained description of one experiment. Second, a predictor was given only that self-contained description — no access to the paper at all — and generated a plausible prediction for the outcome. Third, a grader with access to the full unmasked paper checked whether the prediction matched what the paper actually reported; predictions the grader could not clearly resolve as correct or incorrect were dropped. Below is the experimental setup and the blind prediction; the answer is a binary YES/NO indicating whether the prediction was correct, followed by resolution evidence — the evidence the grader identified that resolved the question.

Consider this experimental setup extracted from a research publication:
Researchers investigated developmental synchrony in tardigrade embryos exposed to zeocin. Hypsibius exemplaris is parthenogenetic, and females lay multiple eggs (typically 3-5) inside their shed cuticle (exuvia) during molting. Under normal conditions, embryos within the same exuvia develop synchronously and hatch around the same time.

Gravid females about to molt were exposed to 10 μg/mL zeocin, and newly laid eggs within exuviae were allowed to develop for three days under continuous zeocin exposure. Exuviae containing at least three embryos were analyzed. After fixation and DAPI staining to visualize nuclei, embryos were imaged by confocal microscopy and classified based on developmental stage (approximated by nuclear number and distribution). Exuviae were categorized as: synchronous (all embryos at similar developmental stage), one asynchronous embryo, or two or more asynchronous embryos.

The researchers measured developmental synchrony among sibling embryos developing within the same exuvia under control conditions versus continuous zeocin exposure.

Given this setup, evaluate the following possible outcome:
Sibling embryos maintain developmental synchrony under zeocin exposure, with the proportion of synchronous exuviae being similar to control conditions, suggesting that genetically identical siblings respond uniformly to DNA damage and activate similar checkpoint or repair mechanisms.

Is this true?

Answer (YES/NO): NO